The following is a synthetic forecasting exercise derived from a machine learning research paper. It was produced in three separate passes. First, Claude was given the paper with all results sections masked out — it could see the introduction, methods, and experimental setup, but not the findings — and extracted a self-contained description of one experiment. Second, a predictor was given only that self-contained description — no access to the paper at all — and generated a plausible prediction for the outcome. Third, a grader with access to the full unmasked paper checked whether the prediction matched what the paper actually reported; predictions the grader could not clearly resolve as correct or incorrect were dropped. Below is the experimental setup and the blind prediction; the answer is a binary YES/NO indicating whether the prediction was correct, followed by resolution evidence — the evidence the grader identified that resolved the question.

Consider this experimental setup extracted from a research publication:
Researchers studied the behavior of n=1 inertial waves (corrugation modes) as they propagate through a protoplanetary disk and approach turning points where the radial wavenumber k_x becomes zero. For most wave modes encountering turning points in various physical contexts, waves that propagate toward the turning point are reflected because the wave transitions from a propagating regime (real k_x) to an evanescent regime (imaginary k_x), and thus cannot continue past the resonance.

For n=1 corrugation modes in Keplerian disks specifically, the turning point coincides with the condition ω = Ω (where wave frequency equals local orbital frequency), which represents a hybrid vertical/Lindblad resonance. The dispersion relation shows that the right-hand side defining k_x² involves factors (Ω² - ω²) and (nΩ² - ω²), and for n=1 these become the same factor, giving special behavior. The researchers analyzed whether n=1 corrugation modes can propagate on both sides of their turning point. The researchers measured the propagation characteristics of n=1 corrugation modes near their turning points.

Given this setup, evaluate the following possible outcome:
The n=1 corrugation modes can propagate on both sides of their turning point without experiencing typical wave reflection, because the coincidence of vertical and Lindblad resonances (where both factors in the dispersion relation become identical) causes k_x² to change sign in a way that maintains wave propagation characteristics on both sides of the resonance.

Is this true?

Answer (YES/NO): YES